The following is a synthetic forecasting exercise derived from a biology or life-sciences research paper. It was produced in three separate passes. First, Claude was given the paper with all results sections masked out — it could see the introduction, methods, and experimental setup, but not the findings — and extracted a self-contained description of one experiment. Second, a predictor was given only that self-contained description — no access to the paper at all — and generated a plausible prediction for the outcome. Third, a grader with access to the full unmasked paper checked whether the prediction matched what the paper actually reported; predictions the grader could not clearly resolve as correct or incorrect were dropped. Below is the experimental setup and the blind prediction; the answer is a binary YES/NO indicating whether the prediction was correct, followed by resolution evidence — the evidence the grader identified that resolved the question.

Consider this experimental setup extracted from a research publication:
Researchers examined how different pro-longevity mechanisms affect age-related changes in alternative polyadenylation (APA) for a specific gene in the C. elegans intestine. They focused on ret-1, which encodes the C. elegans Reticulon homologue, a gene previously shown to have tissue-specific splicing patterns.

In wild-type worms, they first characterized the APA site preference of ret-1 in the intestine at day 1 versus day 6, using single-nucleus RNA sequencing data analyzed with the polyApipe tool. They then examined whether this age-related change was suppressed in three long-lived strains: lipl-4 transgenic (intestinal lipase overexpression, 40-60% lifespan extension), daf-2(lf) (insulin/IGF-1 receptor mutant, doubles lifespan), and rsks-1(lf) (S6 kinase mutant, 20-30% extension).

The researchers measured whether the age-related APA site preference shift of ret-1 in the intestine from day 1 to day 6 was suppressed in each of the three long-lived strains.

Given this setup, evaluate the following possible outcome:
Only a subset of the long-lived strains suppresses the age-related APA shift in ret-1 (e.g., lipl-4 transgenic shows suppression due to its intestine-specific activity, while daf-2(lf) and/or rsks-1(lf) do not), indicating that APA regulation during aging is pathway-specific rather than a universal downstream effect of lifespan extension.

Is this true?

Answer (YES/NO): YES